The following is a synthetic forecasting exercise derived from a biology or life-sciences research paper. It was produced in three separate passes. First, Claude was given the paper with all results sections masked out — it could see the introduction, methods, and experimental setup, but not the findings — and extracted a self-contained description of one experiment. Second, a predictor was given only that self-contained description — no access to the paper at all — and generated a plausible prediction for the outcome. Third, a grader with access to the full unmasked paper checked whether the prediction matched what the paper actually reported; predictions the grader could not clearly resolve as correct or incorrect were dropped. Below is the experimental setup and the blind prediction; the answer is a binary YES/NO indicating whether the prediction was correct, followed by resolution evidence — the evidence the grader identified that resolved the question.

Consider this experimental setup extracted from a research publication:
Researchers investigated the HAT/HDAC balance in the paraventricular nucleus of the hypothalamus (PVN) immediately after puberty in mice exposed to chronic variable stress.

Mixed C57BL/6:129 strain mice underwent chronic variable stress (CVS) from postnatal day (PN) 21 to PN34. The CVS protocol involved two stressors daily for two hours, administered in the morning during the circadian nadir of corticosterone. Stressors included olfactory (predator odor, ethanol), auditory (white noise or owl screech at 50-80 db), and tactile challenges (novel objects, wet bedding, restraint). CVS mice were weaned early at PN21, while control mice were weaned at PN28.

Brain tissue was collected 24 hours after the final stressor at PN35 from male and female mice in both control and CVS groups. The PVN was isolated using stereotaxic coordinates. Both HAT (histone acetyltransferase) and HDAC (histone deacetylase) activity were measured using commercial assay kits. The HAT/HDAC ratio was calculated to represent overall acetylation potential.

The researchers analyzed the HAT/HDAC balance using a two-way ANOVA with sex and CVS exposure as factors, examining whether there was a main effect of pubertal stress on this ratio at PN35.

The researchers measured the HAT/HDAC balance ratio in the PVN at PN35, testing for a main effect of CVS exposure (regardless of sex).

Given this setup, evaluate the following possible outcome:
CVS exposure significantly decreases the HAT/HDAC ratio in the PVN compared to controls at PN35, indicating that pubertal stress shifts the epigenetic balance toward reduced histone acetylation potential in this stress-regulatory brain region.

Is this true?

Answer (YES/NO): NO